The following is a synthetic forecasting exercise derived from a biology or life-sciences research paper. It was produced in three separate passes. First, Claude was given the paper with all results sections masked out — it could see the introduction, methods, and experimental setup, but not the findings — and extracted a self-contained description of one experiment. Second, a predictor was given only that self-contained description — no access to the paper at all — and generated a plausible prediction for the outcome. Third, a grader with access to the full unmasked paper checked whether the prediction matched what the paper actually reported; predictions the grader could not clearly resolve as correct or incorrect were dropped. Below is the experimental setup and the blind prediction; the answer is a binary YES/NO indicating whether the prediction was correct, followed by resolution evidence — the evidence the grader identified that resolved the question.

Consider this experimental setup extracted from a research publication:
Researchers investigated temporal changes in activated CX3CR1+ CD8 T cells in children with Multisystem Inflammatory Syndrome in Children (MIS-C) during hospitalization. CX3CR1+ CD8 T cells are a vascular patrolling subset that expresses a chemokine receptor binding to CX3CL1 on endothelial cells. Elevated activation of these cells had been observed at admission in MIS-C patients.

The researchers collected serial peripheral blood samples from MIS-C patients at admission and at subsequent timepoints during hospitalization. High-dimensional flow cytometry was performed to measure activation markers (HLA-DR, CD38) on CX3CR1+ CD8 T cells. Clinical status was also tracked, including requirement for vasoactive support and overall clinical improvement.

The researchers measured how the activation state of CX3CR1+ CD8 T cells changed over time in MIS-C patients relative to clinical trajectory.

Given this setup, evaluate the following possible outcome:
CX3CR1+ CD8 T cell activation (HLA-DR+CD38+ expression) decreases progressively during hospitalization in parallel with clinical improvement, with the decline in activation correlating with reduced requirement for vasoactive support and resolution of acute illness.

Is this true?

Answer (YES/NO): YES